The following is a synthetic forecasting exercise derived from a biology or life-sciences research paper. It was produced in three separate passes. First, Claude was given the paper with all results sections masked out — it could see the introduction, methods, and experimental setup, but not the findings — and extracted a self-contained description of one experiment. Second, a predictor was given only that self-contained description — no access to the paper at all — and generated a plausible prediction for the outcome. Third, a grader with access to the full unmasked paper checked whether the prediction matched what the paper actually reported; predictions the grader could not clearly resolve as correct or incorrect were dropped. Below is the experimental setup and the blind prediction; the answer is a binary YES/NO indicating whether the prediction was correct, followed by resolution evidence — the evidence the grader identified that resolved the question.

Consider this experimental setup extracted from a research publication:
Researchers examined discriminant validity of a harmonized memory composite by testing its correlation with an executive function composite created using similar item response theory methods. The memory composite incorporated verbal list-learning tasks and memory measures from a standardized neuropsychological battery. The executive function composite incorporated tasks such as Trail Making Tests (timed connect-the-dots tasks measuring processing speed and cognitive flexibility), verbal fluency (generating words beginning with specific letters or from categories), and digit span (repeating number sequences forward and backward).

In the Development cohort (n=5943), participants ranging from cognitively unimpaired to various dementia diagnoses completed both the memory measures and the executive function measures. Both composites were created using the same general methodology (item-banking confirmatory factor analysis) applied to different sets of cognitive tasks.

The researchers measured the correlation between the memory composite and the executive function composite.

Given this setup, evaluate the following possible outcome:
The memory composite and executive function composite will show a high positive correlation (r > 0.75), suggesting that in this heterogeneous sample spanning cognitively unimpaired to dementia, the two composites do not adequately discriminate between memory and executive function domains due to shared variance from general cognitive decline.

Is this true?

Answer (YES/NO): NO